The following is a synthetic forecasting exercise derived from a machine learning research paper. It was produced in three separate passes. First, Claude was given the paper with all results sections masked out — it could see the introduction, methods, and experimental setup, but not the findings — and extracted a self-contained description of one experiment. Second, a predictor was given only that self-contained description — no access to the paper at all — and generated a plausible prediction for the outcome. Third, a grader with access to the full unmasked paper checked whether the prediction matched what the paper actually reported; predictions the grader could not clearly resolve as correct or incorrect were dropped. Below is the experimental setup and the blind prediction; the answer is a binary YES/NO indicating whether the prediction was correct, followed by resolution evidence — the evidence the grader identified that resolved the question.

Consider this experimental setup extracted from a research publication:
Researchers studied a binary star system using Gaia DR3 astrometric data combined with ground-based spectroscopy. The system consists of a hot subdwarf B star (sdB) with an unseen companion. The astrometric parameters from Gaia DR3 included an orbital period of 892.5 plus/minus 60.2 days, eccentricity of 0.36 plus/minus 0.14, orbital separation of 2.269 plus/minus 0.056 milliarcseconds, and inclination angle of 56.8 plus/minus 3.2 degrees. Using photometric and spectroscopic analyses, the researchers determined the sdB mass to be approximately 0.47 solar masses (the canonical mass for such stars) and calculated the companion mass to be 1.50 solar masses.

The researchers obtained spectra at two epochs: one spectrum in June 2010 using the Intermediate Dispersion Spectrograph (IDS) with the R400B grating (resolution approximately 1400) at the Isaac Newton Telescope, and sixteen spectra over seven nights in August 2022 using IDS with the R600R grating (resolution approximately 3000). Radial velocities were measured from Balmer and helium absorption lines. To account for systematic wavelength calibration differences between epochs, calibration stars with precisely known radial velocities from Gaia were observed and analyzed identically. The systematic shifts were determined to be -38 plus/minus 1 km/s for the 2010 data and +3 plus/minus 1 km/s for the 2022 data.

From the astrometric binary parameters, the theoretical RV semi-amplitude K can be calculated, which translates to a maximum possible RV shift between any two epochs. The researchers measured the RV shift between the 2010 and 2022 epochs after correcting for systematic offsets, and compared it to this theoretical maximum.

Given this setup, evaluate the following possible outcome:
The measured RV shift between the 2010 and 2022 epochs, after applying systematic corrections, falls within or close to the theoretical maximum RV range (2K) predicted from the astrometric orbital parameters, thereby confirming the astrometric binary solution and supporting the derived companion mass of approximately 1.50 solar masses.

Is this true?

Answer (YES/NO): YES